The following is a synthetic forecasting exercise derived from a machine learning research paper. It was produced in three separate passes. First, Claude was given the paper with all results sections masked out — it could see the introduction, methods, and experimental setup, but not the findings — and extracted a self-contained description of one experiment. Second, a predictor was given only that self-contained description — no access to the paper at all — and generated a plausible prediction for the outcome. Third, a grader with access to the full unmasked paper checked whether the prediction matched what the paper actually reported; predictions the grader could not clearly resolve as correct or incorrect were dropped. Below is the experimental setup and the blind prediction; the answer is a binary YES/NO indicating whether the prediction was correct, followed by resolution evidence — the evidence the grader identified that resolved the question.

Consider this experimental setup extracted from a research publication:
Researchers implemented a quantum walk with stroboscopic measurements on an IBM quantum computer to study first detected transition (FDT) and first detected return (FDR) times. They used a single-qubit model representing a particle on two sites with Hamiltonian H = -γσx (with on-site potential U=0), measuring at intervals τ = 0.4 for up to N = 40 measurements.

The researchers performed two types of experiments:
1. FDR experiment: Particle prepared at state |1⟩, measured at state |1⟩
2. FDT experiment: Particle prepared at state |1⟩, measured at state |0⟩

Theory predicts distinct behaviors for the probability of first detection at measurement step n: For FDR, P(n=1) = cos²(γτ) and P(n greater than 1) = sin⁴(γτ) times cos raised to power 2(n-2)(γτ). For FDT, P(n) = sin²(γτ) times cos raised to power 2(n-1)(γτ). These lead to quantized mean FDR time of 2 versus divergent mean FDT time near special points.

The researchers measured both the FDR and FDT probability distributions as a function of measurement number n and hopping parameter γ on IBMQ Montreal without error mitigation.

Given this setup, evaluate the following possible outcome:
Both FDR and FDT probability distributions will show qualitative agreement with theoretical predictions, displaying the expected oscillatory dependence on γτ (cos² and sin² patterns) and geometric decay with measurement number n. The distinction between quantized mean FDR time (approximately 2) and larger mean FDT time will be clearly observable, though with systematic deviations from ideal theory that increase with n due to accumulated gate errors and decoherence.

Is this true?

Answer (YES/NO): NO